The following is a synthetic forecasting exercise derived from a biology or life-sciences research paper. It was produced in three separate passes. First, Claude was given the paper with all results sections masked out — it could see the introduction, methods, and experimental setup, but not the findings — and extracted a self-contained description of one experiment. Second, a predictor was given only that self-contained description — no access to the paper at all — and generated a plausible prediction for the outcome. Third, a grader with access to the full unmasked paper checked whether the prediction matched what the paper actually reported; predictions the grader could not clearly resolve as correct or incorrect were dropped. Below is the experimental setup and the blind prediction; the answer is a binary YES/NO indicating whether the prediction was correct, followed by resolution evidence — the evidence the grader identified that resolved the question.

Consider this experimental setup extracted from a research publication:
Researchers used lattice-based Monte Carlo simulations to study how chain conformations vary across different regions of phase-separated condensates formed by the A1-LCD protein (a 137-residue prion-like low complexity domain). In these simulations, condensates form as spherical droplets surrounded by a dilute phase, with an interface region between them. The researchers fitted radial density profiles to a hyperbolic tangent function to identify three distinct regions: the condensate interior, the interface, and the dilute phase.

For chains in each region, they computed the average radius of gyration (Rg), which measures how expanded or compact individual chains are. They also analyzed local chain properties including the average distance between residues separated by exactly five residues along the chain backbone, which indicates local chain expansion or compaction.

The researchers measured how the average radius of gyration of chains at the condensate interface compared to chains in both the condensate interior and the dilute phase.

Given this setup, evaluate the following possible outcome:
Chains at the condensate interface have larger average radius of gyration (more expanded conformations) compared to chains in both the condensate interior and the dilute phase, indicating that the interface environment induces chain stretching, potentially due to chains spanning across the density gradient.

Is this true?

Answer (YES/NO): YES